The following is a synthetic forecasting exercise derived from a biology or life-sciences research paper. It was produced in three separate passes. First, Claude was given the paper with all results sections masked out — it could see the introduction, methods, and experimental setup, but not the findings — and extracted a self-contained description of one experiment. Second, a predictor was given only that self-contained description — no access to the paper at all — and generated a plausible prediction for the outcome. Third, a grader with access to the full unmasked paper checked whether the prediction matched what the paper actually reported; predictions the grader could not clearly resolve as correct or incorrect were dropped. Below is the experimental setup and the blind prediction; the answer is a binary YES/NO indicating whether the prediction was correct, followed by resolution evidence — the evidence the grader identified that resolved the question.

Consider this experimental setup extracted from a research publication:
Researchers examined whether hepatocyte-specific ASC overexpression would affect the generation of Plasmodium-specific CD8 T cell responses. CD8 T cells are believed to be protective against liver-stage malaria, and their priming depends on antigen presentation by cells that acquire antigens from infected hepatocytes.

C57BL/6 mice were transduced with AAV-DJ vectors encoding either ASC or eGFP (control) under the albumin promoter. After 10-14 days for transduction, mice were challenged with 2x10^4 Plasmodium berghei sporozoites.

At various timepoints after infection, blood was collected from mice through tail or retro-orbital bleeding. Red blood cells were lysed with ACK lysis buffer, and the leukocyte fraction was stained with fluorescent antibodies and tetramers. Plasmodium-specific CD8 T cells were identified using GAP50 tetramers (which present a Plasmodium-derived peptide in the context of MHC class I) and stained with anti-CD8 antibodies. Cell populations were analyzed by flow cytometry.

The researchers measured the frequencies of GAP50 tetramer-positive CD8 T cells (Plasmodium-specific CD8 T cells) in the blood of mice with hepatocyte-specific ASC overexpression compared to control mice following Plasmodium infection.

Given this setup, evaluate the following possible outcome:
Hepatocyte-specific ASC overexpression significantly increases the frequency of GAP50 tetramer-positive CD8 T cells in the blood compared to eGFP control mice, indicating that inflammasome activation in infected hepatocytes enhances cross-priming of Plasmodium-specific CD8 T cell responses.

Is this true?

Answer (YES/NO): NO